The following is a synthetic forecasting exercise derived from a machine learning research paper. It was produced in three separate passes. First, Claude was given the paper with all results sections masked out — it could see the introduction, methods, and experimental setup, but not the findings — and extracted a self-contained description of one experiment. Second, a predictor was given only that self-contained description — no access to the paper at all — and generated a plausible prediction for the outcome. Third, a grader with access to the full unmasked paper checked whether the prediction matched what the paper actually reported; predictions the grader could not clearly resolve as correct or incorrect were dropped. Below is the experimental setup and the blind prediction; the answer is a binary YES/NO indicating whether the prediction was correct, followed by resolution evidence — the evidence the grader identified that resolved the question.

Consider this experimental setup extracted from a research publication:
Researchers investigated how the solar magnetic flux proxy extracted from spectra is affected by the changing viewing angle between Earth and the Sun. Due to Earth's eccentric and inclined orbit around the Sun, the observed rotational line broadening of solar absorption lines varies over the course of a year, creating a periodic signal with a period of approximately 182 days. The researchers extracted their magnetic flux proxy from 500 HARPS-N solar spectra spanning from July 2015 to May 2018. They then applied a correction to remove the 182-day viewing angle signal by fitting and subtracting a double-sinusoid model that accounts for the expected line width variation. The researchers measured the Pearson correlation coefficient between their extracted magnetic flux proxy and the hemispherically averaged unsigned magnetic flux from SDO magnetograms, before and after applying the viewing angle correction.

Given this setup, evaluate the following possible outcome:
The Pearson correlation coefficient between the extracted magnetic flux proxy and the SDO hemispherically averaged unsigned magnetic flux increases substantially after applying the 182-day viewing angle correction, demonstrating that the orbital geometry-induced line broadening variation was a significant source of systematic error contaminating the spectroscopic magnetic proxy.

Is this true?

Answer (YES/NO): YES